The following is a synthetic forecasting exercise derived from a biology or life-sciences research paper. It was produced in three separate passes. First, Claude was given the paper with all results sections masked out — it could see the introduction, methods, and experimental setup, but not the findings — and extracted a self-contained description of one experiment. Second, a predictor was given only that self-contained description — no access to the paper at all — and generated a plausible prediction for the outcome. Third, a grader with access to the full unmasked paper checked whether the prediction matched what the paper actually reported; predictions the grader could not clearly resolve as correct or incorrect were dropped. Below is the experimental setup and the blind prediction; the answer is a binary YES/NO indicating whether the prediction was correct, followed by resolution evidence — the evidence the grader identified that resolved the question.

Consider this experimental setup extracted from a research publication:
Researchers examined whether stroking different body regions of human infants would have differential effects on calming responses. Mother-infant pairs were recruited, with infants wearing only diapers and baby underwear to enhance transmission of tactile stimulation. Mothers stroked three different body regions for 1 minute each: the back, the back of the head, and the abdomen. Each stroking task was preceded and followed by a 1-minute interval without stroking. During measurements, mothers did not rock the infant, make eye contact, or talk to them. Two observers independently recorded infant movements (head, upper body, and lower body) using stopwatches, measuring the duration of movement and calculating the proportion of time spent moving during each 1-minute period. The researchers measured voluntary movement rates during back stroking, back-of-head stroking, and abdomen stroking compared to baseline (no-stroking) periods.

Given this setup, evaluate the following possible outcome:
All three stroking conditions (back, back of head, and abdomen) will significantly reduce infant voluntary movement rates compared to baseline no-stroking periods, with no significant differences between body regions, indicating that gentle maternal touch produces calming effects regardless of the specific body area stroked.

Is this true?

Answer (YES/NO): NO